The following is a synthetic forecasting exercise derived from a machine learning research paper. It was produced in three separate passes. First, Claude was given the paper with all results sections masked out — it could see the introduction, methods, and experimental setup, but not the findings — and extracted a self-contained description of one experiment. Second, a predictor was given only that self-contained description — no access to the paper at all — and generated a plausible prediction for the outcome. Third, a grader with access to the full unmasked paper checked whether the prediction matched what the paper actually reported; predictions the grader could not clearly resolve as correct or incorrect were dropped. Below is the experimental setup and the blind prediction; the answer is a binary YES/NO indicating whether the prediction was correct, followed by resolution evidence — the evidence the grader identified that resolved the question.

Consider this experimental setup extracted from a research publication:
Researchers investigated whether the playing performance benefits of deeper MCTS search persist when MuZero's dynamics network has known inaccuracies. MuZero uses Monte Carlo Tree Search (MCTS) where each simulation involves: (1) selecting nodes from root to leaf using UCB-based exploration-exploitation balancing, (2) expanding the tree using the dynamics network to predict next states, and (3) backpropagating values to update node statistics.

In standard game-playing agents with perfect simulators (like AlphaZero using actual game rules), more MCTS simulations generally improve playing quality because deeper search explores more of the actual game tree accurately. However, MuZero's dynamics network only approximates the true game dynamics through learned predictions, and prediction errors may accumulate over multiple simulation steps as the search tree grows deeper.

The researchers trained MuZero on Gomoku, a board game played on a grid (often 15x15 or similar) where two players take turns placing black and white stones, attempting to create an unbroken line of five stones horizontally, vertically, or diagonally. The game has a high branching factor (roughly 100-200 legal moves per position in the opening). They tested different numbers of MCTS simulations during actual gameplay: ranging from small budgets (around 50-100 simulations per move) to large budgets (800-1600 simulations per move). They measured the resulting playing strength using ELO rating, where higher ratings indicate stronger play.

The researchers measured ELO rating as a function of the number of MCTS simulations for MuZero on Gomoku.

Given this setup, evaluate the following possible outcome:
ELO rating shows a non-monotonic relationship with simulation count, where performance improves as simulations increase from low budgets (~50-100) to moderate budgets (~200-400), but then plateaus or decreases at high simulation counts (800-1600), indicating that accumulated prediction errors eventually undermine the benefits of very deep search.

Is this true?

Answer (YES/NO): NO